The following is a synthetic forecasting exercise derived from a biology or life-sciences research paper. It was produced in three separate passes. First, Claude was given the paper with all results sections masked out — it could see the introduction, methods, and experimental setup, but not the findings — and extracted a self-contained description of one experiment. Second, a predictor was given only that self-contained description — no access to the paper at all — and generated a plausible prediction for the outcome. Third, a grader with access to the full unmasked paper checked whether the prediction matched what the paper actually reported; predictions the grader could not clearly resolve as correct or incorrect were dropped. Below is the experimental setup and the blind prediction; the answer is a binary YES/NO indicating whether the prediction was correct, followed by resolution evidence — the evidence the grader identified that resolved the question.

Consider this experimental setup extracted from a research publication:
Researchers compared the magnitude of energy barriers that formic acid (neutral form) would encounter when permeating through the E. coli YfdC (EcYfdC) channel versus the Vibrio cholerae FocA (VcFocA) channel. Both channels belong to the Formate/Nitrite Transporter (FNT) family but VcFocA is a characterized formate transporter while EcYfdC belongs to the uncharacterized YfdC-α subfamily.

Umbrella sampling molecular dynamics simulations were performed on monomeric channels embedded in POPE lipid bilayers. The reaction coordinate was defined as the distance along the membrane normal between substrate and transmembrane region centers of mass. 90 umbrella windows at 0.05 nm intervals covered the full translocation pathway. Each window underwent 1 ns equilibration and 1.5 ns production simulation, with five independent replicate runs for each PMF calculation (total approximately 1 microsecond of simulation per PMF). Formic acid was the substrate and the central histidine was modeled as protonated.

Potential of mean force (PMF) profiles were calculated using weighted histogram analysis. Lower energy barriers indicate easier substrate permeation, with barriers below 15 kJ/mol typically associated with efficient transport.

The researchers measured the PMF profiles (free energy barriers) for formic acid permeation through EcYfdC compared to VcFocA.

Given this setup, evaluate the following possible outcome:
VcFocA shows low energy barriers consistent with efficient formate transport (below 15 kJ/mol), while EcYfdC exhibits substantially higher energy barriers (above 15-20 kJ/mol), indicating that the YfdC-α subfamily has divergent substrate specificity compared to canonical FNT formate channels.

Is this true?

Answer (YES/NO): YES